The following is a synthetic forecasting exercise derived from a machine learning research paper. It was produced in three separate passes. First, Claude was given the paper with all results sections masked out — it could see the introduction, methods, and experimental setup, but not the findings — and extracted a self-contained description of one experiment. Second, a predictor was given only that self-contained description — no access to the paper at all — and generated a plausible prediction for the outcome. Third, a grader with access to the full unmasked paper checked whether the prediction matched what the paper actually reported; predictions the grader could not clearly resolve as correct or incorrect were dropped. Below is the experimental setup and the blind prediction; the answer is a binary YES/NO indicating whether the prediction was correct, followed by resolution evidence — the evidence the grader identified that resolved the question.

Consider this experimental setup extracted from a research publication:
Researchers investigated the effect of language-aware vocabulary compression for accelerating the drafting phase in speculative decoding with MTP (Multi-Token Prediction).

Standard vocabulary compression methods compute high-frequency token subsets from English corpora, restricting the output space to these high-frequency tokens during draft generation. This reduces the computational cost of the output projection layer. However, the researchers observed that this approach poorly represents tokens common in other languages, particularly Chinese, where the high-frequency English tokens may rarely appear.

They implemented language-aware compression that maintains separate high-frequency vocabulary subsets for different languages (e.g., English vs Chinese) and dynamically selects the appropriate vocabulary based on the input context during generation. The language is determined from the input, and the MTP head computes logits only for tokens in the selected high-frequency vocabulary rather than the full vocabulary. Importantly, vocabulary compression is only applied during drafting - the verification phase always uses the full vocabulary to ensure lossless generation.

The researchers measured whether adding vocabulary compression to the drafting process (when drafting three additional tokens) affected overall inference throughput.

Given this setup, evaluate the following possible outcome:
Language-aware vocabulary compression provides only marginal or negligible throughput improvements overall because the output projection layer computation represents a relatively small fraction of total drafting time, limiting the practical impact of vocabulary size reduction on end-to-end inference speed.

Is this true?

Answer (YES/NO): NO